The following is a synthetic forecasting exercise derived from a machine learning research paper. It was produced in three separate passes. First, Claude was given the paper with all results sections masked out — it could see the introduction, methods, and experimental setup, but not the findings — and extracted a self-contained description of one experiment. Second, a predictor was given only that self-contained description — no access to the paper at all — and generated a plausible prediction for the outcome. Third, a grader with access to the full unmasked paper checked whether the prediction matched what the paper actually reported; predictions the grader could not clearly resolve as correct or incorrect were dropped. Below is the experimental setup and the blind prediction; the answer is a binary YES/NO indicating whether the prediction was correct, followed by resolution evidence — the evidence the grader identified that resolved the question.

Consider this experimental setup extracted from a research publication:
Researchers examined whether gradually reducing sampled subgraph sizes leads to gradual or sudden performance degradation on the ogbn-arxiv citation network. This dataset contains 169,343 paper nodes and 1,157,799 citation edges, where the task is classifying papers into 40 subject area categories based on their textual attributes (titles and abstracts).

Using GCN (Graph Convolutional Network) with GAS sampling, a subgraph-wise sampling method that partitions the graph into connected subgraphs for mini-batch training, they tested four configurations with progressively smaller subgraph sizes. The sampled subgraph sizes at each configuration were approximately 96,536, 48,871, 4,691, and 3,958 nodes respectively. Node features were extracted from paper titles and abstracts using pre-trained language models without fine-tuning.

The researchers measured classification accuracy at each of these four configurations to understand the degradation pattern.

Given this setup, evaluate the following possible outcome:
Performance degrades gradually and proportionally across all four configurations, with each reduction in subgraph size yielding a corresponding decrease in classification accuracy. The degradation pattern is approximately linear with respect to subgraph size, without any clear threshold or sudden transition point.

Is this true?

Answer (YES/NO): NO